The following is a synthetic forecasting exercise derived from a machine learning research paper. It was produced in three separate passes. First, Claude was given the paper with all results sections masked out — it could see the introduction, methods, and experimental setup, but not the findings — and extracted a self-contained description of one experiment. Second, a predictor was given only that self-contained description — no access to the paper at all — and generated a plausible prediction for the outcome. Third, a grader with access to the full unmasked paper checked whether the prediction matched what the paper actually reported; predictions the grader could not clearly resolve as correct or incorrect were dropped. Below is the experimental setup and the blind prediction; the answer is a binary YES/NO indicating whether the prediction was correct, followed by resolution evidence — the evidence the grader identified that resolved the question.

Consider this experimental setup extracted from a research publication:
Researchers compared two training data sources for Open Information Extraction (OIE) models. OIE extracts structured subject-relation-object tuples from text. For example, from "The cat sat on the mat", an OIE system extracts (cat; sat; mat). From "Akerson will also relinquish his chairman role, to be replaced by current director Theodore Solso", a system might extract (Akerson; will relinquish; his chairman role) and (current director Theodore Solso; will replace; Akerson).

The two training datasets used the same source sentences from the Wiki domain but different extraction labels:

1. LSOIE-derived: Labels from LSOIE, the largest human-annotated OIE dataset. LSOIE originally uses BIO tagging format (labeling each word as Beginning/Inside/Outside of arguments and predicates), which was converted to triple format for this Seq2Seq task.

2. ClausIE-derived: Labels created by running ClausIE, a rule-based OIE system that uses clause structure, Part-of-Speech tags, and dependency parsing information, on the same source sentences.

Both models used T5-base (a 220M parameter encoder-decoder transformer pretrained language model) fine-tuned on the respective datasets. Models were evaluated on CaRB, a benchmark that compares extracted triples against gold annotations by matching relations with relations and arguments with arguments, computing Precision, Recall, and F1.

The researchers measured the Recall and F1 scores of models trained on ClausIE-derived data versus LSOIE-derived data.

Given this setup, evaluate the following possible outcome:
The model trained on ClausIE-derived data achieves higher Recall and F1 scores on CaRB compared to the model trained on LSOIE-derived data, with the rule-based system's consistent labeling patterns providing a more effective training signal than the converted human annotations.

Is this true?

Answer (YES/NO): YES